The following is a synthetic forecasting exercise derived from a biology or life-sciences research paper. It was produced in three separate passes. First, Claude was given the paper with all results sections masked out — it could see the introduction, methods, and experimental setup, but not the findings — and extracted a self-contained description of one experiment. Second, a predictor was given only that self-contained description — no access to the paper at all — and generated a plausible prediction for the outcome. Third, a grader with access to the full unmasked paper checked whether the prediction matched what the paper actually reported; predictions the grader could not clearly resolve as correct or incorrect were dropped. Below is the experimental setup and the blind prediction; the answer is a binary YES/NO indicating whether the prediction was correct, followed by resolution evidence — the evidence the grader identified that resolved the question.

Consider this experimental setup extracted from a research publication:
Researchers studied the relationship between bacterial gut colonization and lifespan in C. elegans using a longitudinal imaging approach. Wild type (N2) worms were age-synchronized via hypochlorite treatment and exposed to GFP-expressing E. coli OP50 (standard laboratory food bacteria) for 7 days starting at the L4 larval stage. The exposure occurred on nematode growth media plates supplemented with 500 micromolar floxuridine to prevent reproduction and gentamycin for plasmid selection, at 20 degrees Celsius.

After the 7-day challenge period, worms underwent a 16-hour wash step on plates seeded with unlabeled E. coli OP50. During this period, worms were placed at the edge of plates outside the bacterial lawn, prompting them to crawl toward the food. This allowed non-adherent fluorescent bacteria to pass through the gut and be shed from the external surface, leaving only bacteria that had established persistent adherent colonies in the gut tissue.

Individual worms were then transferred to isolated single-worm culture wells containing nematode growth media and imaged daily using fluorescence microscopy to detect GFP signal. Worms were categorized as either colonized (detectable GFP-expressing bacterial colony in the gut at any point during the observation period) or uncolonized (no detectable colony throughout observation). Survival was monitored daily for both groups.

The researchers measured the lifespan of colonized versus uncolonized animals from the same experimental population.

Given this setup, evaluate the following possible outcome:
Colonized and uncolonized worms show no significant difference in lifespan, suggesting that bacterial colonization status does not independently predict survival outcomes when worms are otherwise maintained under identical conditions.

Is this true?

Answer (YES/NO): NO